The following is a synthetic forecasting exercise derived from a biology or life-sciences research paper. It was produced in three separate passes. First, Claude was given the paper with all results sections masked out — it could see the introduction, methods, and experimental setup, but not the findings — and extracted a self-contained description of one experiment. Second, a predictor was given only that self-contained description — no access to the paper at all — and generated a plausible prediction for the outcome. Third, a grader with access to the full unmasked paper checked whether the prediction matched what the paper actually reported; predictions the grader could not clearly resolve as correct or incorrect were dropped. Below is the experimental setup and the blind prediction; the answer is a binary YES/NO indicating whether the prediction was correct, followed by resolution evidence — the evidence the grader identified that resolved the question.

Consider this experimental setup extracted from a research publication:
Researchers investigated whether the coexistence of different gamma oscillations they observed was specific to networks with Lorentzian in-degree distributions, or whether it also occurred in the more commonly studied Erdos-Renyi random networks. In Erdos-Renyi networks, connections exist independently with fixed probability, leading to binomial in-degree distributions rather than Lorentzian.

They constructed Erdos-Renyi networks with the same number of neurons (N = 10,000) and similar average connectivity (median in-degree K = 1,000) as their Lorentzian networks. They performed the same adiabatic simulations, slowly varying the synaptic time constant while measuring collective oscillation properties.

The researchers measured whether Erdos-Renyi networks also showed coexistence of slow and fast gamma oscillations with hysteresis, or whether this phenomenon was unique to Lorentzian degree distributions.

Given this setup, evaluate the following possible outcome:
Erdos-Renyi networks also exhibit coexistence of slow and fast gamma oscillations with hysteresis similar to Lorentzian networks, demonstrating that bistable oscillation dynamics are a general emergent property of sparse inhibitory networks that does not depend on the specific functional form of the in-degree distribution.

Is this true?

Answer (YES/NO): YES